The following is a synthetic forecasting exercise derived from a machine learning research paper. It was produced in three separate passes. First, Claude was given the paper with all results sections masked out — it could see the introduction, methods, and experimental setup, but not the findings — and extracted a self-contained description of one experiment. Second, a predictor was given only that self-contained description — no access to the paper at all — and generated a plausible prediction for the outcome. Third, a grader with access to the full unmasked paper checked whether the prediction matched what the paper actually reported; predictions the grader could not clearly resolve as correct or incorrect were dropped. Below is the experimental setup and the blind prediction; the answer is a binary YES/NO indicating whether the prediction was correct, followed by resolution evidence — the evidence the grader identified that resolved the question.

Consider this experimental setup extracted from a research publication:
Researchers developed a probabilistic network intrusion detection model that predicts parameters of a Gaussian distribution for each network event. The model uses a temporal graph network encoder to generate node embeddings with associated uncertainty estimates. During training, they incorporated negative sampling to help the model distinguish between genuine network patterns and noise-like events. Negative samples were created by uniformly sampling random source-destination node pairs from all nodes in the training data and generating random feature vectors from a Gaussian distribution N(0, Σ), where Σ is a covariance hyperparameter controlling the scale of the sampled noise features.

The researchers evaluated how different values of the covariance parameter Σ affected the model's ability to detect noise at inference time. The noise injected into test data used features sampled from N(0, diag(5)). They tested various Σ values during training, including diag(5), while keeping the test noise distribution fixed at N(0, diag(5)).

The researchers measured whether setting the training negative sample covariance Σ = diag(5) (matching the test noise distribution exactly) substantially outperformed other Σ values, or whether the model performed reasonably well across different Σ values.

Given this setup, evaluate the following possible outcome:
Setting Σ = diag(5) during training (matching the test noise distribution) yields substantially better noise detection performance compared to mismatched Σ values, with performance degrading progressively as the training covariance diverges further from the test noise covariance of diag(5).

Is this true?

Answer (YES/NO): NO